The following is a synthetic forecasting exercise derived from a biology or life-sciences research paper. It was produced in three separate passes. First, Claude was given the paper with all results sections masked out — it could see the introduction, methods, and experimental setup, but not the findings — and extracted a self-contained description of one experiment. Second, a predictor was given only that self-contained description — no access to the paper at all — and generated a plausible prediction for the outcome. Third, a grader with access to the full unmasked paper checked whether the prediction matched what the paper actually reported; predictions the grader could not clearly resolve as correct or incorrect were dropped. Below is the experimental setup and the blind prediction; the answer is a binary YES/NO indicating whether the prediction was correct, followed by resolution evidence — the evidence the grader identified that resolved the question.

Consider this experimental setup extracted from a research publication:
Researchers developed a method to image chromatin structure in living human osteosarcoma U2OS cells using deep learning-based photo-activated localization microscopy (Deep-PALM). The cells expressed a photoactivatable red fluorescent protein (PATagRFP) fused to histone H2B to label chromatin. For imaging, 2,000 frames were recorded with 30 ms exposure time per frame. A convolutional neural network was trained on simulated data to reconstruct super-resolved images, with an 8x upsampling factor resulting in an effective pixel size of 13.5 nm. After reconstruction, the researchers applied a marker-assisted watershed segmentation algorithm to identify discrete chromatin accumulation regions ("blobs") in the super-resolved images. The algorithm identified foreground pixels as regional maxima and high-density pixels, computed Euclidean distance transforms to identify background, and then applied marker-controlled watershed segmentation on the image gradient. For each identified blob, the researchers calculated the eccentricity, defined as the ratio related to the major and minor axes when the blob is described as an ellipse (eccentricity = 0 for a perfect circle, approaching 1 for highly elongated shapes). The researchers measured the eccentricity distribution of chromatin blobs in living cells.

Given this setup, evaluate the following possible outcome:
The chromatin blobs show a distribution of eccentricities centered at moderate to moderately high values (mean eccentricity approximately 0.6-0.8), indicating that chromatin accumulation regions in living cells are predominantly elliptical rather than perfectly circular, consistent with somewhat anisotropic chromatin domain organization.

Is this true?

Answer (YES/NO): NO